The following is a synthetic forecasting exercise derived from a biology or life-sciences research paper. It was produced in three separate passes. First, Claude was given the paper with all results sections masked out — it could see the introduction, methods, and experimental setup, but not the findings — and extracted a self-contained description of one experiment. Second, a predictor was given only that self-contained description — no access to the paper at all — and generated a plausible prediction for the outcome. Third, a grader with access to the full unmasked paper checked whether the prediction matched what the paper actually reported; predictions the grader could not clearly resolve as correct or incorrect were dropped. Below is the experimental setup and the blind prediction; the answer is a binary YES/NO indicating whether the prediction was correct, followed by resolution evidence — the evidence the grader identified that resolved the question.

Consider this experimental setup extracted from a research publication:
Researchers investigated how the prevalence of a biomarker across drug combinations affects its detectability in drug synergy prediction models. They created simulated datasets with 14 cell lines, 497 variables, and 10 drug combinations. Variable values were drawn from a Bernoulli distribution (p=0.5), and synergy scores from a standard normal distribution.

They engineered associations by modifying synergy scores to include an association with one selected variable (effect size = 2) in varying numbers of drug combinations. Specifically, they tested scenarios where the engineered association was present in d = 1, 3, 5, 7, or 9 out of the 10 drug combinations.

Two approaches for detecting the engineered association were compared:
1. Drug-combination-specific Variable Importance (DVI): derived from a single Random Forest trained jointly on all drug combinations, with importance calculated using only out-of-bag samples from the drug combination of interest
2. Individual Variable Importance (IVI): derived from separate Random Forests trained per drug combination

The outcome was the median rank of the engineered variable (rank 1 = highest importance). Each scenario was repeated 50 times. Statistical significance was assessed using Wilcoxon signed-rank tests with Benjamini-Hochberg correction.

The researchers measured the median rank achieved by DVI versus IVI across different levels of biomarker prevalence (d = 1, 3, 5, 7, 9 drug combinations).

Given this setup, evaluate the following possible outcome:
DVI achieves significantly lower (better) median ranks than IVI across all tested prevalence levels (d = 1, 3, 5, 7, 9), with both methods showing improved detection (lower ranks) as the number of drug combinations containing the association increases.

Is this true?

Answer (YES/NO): NO